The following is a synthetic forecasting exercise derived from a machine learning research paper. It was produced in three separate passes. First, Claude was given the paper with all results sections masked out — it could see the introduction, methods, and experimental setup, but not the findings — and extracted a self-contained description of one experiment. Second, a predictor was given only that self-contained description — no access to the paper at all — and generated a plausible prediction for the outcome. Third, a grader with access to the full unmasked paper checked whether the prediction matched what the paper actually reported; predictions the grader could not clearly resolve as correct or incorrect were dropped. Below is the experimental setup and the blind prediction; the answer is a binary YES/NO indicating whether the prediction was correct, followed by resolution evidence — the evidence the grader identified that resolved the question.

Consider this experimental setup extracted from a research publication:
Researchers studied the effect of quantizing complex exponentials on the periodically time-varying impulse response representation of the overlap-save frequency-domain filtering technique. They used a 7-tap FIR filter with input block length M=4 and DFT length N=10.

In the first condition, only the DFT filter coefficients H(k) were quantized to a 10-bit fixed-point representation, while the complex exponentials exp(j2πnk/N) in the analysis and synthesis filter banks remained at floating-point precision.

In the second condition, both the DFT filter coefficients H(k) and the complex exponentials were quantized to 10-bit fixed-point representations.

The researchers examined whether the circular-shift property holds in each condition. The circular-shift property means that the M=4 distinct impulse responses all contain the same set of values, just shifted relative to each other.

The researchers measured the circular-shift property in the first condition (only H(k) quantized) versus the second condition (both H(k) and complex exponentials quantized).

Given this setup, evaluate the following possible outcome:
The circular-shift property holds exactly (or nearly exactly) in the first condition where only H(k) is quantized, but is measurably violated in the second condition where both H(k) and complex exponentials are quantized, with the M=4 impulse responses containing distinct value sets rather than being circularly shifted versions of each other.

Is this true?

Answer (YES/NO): YES